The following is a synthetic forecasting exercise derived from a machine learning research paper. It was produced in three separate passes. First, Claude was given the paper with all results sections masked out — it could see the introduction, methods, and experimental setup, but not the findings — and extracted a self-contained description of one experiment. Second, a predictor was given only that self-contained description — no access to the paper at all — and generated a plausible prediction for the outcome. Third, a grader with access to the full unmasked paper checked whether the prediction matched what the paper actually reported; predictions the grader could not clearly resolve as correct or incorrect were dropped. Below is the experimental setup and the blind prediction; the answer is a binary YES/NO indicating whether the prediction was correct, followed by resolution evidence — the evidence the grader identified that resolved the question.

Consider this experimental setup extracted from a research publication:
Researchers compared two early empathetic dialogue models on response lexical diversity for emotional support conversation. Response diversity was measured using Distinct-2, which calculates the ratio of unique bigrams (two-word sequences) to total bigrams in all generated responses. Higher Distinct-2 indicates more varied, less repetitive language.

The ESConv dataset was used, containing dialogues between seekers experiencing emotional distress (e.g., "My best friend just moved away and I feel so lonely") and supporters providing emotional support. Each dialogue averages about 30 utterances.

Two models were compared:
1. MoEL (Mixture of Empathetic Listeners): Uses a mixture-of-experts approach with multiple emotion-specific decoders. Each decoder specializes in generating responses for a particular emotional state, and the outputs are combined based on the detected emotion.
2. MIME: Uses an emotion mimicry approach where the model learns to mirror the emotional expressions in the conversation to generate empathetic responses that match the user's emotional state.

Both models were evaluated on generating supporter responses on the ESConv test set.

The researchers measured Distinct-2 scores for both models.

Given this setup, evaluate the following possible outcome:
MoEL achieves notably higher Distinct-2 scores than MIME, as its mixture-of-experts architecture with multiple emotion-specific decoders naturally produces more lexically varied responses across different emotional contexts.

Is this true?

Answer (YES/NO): NO